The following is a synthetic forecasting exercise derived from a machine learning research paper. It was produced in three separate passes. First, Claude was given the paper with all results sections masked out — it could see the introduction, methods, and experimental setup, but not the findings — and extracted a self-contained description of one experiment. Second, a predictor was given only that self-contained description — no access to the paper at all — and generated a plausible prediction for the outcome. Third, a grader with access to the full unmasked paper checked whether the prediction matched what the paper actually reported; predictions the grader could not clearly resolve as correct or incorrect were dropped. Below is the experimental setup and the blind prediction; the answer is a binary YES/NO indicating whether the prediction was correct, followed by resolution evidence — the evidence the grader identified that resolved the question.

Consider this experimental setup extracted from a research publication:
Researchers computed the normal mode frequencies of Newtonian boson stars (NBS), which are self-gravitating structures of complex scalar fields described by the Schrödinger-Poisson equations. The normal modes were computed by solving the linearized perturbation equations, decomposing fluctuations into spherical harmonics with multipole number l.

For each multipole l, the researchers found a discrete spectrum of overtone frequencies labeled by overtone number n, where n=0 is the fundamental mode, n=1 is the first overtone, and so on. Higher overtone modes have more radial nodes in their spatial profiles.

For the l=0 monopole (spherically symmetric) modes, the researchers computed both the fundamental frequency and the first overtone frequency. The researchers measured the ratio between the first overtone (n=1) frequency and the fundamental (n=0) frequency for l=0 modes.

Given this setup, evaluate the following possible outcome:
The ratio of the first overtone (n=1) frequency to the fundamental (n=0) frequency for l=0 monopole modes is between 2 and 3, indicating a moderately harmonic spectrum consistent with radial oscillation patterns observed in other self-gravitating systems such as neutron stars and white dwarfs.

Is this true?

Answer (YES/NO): NO